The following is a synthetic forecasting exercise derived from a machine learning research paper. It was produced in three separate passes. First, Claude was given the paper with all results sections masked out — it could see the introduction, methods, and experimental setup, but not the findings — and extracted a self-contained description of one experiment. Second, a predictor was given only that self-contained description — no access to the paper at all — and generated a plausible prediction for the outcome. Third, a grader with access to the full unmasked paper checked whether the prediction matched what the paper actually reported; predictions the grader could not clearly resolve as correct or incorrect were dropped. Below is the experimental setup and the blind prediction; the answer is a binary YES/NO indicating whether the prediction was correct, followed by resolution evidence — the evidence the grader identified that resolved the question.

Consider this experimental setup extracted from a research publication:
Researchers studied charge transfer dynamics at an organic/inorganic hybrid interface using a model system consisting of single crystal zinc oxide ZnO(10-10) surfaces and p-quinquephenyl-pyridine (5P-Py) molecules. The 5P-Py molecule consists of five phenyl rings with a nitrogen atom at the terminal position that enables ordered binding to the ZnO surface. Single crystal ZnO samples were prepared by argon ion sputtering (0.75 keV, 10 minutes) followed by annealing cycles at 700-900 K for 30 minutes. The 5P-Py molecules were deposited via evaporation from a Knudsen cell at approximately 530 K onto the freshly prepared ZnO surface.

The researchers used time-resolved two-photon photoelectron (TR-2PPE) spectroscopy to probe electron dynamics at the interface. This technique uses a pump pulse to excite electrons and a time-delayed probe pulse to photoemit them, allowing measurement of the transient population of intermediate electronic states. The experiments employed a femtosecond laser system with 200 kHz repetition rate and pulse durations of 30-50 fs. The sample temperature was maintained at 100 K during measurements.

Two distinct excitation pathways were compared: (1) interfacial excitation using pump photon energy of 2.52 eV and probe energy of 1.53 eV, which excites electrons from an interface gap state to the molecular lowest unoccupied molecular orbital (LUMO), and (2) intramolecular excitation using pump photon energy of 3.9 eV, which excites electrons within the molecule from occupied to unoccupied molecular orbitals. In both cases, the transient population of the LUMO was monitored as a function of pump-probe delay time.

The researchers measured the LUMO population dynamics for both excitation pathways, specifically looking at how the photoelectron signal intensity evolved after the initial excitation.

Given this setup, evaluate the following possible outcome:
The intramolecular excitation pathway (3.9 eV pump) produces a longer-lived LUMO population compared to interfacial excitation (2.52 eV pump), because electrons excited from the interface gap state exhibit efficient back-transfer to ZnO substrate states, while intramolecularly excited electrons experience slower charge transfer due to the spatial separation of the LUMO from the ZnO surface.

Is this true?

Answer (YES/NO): YES